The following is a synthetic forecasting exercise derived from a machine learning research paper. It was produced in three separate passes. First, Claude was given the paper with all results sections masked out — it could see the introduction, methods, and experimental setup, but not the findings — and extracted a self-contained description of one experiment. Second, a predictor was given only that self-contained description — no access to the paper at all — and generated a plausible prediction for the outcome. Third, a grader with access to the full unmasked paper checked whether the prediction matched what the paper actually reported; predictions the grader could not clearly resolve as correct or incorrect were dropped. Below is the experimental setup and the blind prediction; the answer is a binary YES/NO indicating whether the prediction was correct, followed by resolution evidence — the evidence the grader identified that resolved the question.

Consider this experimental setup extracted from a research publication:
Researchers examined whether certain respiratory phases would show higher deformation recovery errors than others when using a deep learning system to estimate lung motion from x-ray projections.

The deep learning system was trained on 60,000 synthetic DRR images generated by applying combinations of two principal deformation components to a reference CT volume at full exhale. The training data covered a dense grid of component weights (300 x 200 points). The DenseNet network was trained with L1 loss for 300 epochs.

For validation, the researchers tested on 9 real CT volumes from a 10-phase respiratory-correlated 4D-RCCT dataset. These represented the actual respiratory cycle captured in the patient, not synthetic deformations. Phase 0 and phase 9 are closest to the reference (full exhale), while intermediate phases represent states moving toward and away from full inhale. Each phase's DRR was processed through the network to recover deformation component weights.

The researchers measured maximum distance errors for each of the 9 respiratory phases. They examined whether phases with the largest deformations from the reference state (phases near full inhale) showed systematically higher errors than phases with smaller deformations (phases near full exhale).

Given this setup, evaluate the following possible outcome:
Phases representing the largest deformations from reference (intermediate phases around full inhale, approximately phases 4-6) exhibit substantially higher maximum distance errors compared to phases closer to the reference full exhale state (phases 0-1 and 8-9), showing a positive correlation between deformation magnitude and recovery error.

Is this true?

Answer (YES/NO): NO